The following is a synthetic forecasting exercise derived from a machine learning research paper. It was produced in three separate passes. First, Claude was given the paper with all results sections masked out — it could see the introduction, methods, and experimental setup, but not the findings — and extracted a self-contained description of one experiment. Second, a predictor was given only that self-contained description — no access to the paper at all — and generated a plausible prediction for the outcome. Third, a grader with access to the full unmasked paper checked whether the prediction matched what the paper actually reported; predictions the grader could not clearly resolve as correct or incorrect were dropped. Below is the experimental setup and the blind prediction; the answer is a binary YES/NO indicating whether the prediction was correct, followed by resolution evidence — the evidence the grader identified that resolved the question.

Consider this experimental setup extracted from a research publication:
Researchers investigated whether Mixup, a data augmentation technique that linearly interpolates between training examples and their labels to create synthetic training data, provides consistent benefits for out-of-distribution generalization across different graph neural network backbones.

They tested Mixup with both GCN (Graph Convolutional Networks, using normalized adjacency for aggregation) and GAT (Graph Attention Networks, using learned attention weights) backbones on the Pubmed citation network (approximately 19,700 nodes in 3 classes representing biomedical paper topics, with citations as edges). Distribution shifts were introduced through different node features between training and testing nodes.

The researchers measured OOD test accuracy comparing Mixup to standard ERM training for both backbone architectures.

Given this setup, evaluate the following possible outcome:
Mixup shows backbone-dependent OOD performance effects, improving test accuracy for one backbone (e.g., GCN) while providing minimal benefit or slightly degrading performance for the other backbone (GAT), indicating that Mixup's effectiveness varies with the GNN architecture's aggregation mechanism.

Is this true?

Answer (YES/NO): NO